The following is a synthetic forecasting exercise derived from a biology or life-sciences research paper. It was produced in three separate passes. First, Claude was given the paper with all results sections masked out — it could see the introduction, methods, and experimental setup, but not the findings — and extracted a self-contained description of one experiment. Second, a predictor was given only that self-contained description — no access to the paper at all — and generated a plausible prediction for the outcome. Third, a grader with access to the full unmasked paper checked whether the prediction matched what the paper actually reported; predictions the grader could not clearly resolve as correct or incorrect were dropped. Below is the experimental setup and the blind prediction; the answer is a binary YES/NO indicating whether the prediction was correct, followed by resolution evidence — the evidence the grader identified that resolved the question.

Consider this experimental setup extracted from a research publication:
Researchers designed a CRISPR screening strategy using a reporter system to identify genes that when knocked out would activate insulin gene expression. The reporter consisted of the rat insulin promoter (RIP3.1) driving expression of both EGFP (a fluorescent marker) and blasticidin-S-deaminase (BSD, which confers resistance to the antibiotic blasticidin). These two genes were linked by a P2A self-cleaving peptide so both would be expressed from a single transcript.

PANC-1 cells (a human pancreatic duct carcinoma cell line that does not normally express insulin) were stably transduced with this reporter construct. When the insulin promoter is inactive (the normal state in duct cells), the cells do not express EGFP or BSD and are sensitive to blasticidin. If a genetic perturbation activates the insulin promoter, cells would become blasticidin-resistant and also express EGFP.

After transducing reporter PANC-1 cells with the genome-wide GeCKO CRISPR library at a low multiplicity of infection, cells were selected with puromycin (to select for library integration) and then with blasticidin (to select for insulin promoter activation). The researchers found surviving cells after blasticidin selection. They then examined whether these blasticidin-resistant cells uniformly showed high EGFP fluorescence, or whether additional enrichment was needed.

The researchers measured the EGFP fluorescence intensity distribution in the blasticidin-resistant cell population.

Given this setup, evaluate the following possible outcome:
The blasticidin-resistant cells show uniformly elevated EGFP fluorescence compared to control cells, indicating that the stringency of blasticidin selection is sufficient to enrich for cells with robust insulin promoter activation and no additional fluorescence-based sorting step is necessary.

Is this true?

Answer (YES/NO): NO